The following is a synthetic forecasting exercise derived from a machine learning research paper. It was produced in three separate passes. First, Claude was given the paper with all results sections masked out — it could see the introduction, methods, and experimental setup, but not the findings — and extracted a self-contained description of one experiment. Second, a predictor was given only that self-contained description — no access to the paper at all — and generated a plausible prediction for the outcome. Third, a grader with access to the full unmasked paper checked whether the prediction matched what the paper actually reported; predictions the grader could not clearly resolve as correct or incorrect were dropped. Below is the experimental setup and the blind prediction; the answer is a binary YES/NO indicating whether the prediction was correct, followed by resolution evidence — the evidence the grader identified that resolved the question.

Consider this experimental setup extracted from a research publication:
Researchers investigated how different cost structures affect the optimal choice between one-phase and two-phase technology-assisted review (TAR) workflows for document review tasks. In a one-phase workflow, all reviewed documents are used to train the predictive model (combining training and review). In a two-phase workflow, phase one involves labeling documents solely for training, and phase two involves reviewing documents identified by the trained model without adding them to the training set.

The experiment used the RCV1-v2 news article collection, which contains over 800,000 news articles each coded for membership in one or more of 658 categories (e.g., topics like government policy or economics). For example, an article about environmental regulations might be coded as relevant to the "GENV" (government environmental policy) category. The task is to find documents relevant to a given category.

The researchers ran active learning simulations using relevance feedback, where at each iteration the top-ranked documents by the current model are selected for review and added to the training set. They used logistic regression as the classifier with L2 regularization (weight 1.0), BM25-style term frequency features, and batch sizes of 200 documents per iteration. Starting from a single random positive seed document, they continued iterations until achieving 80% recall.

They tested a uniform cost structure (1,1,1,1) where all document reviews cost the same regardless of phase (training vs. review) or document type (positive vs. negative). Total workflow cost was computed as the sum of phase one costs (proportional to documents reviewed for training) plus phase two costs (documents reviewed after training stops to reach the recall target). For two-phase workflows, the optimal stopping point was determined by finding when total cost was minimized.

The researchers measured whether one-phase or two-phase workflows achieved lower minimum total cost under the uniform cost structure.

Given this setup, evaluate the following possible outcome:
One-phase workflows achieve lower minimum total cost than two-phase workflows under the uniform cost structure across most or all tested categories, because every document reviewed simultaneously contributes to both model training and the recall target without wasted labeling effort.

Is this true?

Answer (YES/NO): YES